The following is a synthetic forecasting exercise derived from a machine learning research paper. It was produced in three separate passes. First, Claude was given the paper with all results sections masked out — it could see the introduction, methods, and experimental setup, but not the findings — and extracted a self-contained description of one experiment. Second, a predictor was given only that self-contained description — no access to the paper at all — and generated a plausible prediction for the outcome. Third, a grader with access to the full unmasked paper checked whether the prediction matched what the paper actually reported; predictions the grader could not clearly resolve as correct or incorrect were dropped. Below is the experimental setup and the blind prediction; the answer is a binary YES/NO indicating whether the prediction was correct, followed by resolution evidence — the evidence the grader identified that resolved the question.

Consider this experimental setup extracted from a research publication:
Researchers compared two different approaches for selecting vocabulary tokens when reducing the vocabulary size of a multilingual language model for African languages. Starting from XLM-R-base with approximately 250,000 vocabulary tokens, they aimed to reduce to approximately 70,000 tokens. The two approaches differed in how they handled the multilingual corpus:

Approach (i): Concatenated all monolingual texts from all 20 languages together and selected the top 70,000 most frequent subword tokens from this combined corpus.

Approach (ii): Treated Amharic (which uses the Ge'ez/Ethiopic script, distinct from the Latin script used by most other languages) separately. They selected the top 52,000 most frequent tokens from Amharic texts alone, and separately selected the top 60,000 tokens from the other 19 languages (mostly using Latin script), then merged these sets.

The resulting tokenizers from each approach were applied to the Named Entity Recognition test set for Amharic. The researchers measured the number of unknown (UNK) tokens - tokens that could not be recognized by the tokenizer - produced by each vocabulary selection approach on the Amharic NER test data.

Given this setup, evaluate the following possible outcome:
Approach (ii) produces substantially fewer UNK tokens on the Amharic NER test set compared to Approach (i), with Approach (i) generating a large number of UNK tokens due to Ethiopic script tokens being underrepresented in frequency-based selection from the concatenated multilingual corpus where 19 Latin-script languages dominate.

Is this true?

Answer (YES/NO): NO